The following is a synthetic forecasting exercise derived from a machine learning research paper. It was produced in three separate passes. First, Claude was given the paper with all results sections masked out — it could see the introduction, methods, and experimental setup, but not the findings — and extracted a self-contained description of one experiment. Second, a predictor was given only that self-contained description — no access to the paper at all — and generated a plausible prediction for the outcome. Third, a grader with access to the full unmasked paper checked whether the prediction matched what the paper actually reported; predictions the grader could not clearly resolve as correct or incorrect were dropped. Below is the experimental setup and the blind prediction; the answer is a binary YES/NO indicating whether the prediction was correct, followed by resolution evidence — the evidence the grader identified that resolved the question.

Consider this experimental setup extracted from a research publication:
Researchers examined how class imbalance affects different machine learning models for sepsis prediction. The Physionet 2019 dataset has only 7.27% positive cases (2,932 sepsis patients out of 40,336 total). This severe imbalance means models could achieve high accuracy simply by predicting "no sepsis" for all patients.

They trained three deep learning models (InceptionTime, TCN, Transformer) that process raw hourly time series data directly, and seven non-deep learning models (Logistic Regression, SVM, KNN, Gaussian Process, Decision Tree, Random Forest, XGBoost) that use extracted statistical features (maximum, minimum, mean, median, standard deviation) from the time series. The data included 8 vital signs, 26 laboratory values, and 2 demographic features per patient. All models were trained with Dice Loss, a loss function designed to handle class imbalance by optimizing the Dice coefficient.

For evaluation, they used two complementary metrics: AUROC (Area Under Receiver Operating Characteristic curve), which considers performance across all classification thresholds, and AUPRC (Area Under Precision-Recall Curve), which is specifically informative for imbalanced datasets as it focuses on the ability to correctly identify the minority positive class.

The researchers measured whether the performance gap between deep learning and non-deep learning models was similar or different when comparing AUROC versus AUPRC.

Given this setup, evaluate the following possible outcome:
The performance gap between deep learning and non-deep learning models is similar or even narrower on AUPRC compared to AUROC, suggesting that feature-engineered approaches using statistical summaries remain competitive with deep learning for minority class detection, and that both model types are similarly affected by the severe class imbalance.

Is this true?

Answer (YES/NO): NO